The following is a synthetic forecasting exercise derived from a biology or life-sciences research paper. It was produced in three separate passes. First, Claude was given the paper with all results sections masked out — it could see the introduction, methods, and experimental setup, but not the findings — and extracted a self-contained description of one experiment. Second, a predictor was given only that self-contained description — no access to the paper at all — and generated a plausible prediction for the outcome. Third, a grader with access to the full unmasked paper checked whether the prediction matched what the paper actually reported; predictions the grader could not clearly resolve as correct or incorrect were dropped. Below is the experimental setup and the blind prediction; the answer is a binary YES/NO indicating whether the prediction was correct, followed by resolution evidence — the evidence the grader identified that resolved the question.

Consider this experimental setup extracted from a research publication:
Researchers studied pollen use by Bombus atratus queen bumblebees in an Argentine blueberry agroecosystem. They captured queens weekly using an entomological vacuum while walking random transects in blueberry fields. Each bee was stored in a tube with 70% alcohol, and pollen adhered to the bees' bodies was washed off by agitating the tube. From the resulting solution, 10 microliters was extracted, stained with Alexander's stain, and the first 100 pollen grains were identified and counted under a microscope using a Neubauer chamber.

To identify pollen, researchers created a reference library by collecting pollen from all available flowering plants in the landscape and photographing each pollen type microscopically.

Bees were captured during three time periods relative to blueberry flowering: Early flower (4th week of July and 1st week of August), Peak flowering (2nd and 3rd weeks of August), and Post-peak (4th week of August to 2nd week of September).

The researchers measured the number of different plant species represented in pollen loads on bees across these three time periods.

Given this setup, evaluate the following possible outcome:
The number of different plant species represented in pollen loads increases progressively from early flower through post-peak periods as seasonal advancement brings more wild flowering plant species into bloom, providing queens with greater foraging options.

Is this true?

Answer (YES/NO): NO